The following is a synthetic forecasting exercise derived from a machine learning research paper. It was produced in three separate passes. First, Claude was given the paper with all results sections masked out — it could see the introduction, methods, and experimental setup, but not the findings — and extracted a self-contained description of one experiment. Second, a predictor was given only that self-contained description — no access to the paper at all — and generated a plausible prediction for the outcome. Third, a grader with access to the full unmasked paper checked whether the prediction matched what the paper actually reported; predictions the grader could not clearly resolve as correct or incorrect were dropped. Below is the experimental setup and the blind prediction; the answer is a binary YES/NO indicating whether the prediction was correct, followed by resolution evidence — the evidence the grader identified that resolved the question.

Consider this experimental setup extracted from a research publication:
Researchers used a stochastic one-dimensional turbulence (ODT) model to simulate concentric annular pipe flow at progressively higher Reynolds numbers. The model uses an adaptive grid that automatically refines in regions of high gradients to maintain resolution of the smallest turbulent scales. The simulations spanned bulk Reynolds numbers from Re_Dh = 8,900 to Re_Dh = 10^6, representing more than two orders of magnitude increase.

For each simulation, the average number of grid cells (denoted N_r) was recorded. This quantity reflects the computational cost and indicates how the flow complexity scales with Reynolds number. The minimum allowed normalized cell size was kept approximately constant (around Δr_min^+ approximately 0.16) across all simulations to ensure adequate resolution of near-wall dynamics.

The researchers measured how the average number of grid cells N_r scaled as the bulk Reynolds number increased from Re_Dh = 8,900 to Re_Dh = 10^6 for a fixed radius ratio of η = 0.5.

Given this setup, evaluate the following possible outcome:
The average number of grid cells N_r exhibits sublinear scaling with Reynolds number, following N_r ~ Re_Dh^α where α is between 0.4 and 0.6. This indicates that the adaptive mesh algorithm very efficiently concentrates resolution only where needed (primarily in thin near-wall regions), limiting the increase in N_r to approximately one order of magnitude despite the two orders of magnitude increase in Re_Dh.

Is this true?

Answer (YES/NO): YES